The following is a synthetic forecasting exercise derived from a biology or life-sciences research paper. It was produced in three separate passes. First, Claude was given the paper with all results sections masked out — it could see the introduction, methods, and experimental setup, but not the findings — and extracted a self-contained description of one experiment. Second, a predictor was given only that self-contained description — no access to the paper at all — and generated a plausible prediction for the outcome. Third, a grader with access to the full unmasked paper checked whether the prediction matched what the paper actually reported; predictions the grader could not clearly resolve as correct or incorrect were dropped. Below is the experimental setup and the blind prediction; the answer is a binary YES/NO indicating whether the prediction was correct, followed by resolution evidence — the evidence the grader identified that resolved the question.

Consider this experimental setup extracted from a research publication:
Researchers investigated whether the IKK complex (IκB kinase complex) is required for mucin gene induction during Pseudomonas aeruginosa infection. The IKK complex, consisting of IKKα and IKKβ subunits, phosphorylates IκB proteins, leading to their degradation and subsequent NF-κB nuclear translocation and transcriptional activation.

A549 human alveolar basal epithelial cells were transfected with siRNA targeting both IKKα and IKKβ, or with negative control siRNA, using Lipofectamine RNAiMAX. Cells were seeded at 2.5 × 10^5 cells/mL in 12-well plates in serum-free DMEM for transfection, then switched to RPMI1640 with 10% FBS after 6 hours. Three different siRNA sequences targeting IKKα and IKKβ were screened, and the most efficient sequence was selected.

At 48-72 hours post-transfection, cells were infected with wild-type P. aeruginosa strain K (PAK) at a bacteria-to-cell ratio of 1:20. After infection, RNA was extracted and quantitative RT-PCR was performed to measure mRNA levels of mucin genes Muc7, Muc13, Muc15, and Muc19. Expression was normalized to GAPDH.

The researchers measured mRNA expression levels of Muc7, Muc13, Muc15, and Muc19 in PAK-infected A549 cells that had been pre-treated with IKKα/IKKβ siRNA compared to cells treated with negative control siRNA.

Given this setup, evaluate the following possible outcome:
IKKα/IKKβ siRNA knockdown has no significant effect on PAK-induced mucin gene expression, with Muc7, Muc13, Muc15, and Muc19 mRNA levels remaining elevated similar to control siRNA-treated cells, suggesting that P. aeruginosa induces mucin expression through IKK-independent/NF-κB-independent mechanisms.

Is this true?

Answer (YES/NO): NO